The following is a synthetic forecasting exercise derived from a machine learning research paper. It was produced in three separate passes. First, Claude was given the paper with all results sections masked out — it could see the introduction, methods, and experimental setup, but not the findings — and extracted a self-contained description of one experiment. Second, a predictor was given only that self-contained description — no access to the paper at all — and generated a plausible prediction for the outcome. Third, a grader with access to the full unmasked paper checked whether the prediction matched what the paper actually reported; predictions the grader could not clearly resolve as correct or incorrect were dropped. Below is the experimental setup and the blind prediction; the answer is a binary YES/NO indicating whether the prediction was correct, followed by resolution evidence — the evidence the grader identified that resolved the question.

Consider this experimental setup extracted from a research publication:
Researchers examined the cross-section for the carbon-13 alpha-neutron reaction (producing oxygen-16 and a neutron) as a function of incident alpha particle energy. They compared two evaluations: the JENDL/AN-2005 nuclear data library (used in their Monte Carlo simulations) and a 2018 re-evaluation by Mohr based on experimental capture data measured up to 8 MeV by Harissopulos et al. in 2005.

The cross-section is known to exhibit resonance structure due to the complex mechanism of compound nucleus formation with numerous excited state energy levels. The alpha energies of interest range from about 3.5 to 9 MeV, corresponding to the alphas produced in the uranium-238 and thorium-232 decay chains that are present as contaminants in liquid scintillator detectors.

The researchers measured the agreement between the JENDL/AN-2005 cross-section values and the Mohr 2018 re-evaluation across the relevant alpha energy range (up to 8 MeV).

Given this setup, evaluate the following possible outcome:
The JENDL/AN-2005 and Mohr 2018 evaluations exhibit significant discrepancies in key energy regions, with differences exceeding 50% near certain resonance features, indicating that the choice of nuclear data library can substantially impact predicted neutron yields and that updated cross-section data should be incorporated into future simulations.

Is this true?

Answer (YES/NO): NO